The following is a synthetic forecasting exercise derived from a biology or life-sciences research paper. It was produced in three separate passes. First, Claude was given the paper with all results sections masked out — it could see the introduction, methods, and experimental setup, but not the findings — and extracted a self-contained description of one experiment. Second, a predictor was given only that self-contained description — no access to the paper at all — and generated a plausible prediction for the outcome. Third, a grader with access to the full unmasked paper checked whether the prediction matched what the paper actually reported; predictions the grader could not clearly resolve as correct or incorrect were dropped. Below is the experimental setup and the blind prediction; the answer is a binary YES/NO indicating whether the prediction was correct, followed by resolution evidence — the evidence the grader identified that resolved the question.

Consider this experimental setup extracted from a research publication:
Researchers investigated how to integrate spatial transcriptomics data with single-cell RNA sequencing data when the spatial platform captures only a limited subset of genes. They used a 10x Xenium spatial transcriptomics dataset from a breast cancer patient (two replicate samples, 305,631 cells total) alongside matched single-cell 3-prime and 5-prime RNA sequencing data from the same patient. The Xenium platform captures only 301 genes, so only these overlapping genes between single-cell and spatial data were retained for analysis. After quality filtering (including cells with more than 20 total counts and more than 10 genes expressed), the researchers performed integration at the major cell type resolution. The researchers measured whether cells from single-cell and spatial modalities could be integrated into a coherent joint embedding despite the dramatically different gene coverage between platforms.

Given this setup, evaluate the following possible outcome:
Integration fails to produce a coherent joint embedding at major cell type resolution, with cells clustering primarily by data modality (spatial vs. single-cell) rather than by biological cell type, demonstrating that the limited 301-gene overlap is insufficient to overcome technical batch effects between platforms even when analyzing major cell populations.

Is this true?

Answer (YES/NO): NO